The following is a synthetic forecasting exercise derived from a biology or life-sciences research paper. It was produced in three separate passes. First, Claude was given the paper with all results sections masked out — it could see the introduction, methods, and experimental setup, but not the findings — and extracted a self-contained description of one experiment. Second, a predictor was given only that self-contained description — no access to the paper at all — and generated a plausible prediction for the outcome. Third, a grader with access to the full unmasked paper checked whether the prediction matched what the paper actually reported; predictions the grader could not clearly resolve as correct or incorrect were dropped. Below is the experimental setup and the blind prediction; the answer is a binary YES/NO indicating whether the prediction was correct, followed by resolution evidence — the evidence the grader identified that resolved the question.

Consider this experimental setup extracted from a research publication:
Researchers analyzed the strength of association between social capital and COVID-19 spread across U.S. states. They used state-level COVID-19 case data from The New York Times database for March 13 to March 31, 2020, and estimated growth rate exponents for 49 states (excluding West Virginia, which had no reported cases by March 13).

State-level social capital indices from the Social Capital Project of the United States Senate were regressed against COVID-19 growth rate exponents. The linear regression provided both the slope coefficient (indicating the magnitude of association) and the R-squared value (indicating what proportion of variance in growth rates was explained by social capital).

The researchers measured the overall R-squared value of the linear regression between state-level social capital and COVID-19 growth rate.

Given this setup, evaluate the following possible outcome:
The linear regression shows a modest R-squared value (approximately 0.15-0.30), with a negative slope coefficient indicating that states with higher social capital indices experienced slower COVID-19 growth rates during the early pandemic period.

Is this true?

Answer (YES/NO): NO